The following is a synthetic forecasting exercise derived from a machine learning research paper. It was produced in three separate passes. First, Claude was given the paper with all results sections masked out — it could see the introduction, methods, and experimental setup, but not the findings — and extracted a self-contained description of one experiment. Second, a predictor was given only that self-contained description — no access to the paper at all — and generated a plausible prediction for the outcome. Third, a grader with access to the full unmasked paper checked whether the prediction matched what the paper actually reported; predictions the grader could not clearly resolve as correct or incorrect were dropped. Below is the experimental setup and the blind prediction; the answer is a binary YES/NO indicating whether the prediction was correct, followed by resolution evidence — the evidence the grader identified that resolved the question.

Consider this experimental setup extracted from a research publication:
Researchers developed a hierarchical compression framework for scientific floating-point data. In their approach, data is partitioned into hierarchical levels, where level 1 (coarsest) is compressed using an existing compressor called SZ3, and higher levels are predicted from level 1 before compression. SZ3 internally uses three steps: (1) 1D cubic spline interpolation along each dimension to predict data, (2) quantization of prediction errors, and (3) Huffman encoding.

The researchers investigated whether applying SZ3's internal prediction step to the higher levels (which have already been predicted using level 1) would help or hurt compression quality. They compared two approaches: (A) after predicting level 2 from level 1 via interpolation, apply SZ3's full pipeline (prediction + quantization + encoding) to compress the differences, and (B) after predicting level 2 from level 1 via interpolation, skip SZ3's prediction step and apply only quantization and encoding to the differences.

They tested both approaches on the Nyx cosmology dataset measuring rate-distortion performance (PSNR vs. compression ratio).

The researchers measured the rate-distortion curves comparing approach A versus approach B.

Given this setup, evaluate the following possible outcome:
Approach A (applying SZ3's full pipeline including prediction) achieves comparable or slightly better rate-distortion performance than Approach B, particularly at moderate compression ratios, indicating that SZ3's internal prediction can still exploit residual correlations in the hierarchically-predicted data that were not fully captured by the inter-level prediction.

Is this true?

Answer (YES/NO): NO